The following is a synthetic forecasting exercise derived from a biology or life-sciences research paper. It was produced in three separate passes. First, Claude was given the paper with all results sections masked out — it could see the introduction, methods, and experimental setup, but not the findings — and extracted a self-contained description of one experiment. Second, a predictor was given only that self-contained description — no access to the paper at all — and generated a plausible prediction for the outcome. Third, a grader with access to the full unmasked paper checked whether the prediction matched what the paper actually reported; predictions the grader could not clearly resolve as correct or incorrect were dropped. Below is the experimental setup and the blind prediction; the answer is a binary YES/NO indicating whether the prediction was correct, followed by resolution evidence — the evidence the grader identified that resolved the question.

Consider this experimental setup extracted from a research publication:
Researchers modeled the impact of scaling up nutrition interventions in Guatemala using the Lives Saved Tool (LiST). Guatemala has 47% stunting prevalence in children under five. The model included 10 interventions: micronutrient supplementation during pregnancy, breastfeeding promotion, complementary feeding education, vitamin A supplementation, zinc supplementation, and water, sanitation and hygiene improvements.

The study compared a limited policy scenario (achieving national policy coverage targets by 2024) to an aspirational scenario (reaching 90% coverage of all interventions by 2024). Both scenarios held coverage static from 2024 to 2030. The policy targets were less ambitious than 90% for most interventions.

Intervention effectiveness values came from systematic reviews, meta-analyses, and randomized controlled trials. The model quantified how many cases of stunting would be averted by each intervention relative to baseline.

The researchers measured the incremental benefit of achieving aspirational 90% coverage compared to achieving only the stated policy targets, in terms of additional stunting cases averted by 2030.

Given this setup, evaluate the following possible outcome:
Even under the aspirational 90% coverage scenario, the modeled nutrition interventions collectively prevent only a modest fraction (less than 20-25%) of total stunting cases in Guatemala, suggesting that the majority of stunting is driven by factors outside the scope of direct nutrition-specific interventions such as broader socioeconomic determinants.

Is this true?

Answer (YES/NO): YES